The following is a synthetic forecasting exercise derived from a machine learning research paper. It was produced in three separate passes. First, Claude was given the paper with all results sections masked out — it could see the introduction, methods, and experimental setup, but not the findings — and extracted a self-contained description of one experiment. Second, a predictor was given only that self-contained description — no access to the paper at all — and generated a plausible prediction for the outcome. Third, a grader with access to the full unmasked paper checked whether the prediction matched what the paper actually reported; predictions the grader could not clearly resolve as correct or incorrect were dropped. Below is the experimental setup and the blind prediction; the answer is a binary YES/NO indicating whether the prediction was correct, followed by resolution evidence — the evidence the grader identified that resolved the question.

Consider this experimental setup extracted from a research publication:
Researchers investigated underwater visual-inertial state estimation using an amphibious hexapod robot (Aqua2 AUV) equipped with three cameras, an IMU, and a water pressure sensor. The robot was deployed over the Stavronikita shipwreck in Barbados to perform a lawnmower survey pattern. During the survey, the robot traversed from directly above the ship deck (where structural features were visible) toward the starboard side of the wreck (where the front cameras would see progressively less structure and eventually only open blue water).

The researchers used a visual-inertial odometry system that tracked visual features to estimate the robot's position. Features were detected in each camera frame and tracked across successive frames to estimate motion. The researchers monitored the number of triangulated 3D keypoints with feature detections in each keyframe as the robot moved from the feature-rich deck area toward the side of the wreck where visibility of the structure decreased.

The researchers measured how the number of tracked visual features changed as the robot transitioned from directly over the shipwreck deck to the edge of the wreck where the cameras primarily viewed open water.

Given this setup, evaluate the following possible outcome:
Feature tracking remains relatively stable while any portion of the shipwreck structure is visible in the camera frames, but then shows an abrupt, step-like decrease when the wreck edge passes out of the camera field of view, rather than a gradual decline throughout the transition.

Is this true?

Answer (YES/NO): NO